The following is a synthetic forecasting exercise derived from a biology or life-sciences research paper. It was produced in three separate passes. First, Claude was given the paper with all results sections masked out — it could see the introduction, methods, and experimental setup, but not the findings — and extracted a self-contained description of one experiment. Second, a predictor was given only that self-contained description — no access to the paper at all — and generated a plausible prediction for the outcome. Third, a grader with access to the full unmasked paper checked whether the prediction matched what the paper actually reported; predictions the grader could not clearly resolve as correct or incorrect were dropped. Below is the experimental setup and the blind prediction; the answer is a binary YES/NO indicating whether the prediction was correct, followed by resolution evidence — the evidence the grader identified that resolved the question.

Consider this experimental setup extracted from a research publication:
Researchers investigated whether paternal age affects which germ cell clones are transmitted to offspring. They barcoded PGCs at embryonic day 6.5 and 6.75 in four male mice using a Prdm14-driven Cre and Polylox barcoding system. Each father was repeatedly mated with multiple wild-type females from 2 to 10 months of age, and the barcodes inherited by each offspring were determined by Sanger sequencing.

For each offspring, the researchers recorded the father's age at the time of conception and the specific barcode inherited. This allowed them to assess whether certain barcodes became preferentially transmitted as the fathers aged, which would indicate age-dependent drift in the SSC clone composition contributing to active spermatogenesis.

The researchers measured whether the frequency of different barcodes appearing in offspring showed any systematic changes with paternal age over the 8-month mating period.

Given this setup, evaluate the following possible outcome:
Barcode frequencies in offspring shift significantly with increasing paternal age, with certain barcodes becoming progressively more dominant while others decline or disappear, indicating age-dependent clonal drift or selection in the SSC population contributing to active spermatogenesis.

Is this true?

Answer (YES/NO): NO